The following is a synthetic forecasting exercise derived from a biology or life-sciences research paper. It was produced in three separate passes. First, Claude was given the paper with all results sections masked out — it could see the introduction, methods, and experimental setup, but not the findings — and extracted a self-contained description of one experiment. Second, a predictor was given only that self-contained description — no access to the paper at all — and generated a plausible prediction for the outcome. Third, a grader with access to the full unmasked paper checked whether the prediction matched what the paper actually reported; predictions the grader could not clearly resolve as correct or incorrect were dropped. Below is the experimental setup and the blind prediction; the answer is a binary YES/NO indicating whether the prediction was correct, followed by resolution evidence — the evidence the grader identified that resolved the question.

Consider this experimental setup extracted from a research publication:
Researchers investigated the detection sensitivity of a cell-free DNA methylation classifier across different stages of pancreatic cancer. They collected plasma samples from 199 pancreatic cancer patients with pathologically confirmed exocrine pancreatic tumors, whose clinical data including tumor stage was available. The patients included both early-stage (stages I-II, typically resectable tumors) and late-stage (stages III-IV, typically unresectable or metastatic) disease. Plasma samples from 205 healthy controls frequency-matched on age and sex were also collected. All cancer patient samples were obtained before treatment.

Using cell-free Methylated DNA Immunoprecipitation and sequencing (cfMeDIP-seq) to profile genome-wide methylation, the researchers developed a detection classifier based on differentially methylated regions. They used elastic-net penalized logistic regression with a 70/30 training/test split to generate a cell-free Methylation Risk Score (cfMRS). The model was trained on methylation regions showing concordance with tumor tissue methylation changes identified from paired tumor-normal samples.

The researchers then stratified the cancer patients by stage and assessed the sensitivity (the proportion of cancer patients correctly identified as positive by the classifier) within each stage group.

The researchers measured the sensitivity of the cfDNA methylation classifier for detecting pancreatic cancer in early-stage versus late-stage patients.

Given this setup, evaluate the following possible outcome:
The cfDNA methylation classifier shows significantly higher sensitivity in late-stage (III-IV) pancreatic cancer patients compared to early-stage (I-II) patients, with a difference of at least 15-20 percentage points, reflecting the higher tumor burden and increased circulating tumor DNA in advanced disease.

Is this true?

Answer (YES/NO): YES